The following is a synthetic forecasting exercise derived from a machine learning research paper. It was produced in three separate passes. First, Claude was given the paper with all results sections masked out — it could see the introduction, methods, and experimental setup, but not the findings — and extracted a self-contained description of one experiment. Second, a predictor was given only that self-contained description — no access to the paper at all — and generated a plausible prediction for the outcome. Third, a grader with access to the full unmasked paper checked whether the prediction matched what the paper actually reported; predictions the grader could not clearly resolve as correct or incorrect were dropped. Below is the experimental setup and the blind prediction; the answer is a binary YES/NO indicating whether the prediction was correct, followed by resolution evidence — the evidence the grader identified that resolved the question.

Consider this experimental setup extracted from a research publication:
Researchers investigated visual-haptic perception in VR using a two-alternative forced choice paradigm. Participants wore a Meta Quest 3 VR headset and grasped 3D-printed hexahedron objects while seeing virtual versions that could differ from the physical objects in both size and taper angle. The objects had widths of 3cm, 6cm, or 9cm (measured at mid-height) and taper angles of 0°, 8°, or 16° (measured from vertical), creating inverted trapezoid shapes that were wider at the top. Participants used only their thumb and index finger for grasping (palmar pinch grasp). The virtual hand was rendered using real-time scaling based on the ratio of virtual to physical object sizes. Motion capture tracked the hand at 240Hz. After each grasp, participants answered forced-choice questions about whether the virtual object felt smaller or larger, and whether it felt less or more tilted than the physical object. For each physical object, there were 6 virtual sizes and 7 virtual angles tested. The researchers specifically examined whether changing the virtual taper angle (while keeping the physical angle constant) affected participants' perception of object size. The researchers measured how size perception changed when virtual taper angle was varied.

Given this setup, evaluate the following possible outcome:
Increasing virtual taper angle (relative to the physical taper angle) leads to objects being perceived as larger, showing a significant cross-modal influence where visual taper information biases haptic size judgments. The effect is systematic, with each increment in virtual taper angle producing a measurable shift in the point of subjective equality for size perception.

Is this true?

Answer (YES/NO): NO